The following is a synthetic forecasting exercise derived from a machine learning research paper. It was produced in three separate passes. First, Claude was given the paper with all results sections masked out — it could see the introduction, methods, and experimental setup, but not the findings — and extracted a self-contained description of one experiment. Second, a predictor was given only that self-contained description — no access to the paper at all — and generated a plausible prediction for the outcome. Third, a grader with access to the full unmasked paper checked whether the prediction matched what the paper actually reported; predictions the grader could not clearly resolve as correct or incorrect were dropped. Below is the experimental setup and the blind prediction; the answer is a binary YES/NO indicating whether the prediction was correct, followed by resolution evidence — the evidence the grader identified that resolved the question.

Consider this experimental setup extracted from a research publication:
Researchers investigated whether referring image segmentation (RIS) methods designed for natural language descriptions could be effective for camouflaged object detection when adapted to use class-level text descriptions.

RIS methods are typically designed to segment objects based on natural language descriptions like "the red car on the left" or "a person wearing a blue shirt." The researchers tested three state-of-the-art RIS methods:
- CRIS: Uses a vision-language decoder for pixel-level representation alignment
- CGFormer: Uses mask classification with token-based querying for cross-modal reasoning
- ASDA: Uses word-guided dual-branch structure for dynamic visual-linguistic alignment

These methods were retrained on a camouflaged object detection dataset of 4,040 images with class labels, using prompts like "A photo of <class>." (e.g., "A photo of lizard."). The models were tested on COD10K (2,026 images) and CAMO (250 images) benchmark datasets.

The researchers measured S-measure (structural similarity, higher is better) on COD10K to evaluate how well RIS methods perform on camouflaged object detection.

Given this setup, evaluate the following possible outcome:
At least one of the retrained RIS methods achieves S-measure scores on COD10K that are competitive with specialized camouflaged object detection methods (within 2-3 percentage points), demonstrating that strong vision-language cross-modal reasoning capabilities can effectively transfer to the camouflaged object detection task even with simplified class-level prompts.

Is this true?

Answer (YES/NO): NO